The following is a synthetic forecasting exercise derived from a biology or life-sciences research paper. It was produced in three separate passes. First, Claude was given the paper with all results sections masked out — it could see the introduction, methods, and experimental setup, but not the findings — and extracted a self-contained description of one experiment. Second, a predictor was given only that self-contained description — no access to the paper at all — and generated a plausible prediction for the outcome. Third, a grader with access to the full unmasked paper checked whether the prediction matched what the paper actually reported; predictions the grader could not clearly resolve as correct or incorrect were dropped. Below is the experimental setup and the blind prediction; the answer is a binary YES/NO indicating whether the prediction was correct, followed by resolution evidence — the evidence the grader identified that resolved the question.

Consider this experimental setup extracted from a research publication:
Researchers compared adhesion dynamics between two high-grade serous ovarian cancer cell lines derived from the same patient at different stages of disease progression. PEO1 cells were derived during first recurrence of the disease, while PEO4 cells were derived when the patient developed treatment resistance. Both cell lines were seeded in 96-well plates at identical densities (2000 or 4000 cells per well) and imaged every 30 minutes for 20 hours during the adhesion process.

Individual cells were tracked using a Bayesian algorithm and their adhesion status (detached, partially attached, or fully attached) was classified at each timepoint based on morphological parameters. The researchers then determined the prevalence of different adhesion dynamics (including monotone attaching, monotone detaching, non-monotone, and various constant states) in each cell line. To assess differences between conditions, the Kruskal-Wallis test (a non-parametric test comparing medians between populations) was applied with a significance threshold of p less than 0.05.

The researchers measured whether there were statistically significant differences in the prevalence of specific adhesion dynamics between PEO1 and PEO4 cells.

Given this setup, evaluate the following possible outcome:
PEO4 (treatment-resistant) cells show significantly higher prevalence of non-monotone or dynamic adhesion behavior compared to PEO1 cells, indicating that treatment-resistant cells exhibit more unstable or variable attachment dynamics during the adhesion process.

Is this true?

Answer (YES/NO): NO